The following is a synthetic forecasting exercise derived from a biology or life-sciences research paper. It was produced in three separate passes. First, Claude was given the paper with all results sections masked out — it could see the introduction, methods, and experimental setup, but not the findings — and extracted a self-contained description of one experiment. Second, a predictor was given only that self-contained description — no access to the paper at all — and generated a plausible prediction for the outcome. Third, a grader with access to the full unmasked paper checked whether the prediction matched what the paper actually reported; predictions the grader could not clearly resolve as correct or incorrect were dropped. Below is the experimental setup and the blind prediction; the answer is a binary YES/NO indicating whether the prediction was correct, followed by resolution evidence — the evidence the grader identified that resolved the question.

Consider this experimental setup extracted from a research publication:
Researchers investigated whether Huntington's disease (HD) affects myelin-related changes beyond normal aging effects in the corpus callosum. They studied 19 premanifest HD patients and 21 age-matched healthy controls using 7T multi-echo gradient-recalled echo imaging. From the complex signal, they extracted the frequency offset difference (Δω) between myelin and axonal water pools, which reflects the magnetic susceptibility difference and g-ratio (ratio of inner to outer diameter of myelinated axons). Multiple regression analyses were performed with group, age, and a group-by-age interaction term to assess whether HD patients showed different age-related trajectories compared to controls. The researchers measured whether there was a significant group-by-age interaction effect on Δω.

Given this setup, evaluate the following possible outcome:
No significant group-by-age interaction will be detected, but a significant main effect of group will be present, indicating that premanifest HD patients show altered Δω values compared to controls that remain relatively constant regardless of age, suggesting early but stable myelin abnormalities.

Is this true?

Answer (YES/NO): NO